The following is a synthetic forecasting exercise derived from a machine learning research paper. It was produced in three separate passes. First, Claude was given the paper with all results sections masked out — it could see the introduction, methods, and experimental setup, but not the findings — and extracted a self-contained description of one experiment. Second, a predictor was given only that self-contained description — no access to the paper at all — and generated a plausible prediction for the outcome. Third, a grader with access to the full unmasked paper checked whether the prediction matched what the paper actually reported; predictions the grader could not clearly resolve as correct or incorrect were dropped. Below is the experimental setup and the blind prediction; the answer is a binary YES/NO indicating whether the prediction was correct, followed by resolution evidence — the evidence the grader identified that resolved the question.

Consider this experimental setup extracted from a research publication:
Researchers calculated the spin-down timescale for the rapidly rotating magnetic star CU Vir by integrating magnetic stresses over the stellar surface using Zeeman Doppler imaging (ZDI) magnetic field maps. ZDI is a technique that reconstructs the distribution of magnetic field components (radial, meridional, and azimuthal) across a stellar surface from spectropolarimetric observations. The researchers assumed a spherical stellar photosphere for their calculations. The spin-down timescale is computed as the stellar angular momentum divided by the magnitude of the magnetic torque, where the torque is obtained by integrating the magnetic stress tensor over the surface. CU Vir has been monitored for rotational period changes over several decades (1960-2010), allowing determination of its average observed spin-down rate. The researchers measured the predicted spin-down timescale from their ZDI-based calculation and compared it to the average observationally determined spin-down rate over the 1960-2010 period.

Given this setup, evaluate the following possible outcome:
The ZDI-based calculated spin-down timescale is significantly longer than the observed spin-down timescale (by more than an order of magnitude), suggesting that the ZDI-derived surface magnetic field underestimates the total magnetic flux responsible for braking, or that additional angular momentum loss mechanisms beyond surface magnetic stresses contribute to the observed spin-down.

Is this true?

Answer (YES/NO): NO